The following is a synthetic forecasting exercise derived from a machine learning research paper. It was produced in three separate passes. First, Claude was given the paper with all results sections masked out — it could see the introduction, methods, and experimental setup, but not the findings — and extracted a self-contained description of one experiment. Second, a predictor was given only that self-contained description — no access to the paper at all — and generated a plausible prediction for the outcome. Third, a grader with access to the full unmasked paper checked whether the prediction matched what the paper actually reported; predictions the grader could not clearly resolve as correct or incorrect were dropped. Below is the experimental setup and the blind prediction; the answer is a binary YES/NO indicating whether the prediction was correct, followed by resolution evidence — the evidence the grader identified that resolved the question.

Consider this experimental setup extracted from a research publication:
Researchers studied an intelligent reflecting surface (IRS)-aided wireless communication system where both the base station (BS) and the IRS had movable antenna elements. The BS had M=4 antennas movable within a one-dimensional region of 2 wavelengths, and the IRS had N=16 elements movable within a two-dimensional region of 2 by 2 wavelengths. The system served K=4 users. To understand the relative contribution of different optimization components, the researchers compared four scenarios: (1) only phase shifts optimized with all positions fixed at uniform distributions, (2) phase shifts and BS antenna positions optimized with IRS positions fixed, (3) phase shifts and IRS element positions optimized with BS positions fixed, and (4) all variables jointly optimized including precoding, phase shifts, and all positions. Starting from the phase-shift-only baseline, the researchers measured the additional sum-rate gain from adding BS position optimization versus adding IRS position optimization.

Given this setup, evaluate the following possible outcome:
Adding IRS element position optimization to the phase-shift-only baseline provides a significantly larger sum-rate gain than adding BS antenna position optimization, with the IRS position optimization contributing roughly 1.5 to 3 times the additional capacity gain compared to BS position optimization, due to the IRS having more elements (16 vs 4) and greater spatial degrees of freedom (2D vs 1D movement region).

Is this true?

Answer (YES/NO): YES